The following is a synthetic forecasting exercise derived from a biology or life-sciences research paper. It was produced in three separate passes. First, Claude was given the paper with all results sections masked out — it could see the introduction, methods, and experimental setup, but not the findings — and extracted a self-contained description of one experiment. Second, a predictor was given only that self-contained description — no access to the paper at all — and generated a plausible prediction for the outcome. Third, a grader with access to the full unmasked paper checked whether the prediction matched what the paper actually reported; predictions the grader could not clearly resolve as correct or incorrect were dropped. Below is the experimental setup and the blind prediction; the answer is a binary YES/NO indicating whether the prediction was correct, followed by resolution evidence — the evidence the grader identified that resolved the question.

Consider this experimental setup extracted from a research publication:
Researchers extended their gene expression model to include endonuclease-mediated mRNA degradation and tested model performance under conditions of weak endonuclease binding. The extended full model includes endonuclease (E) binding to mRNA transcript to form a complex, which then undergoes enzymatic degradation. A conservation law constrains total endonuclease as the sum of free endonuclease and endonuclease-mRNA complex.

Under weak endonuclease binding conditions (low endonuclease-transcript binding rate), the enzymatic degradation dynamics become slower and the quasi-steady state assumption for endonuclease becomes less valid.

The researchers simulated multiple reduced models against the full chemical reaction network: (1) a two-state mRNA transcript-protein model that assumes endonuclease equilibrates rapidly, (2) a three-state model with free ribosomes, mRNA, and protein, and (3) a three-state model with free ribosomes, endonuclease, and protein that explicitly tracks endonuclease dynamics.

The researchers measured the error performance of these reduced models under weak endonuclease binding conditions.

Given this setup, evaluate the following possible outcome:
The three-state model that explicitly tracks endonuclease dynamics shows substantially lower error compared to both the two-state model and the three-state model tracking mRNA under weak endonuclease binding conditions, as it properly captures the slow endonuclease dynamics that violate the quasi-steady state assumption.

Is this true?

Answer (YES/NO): YES